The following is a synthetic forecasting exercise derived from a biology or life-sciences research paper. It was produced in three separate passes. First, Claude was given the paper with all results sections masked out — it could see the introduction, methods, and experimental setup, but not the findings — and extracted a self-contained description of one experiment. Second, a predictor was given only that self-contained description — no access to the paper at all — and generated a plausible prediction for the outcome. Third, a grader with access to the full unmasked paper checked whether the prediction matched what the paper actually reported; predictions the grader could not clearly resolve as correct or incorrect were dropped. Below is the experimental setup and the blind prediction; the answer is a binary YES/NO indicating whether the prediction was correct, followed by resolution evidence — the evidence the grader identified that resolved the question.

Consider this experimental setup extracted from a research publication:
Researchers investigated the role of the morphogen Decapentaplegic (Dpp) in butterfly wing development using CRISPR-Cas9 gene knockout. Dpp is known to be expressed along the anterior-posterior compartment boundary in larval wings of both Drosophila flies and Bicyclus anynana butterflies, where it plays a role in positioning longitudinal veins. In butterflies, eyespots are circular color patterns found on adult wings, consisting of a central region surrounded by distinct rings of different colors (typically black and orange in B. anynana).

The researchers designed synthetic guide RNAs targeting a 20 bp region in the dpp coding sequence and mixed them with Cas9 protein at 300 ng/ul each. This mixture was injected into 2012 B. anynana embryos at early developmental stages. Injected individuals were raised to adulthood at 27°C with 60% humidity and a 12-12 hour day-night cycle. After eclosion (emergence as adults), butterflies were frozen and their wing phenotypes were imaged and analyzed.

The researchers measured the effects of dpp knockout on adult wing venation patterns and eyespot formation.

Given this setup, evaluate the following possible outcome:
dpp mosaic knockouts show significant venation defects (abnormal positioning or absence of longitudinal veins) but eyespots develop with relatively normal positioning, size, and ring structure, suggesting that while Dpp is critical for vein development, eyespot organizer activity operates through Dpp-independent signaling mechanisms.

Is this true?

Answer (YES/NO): NO